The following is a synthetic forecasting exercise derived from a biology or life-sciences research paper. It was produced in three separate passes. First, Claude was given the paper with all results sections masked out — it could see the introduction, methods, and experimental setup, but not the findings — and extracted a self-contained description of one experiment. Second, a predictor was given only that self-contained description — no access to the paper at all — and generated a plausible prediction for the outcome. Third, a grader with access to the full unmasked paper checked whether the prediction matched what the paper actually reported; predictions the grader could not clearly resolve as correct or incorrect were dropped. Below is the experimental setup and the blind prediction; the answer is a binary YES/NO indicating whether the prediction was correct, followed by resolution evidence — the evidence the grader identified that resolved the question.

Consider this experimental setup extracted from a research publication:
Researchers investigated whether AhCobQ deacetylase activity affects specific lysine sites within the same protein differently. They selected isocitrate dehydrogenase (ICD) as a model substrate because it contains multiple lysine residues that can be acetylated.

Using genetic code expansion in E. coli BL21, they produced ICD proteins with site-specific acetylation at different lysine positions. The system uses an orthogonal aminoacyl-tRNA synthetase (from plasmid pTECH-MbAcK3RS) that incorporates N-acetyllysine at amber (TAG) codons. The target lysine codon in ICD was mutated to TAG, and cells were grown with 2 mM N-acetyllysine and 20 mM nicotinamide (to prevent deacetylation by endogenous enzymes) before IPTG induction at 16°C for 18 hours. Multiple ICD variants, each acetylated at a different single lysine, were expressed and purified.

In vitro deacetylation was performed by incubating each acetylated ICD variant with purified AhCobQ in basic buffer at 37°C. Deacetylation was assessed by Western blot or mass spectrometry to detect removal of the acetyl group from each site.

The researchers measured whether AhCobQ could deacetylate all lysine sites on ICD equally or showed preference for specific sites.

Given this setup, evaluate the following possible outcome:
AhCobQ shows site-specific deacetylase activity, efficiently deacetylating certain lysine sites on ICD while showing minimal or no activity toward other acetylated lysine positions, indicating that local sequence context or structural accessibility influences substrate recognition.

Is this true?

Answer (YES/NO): YES